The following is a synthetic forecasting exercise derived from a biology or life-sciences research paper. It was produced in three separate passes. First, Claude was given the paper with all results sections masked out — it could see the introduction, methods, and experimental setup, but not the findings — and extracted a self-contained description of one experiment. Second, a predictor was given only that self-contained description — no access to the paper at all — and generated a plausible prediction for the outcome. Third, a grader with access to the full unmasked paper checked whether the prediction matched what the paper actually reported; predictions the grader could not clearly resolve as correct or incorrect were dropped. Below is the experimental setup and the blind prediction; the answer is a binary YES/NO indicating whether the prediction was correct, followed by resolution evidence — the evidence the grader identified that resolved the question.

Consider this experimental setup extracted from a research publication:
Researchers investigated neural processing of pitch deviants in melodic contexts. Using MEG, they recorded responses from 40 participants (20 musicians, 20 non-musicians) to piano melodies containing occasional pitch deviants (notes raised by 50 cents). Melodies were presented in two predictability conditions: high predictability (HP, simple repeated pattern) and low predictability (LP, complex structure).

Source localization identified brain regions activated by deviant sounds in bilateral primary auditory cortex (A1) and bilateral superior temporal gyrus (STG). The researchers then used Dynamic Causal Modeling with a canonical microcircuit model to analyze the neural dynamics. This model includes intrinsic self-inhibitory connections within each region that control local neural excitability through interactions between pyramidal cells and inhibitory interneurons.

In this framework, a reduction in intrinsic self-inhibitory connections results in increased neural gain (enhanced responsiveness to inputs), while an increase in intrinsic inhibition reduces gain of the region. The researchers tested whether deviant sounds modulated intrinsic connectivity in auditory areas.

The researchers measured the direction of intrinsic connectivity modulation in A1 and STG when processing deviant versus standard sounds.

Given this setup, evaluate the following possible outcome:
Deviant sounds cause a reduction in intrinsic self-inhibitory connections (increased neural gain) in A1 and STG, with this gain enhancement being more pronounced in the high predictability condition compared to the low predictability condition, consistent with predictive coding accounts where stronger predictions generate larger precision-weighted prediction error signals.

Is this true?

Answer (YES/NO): NO